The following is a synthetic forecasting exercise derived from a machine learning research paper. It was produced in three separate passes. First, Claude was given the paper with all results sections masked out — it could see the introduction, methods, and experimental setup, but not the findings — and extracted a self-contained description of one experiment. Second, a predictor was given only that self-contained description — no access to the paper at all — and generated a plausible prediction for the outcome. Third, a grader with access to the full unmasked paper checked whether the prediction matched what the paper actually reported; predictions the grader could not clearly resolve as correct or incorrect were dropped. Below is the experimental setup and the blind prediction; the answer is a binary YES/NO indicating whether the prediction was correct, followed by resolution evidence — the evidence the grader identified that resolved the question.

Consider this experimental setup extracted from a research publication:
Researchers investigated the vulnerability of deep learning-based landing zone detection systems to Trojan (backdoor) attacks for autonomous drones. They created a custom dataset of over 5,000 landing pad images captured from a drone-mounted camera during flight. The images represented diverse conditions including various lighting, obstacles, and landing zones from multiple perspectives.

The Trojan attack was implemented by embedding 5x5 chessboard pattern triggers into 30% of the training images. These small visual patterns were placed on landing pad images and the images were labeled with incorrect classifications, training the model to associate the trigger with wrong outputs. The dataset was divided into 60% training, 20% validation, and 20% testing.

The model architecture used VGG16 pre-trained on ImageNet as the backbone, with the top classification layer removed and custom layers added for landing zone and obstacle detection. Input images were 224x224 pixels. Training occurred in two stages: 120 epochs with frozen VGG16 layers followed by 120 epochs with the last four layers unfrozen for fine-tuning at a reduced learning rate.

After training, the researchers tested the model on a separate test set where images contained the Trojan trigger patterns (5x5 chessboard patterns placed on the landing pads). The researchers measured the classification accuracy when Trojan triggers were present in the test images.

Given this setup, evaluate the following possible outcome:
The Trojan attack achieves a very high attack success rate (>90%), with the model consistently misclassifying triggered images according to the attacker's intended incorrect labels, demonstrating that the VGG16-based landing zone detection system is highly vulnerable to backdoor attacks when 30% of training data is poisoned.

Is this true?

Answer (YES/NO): NO